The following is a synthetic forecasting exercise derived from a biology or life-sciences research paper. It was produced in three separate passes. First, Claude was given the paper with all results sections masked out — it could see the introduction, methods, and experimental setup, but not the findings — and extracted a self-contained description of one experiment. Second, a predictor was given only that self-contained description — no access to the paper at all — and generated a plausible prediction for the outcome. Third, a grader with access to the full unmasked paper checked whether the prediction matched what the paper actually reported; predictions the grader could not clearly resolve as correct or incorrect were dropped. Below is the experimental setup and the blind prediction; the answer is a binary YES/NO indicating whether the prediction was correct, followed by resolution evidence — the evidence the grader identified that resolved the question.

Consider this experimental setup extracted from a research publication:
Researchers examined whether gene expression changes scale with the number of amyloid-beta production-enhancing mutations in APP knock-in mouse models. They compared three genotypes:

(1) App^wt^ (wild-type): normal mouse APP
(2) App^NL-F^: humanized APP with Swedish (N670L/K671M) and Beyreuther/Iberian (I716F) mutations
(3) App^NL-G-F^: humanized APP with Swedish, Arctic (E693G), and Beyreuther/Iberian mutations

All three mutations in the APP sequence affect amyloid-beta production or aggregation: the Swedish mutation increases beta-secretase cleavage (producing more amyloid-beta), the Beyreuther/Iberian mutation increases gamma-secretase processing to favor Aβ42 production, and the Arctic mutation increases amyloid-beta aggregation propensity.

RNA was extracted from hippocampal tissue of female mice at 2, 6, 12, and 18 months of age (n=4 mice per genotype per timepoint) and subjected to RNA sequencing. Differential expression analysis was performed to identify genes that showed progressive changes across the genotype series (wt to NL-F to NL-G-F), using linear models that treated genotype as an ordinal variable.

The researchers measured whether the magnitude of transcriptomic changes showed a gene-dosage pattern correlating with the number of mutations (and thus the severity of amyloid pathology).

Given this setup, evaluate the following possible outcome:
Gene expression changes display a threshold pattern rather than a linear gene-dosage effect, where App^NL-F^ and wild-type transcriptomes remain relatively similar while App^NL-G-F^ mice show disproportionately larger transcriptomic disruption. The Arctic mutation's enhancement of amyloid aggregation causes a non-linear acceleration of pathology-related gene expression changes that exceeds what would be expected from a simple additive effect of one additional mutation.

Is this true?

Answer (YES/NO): YES